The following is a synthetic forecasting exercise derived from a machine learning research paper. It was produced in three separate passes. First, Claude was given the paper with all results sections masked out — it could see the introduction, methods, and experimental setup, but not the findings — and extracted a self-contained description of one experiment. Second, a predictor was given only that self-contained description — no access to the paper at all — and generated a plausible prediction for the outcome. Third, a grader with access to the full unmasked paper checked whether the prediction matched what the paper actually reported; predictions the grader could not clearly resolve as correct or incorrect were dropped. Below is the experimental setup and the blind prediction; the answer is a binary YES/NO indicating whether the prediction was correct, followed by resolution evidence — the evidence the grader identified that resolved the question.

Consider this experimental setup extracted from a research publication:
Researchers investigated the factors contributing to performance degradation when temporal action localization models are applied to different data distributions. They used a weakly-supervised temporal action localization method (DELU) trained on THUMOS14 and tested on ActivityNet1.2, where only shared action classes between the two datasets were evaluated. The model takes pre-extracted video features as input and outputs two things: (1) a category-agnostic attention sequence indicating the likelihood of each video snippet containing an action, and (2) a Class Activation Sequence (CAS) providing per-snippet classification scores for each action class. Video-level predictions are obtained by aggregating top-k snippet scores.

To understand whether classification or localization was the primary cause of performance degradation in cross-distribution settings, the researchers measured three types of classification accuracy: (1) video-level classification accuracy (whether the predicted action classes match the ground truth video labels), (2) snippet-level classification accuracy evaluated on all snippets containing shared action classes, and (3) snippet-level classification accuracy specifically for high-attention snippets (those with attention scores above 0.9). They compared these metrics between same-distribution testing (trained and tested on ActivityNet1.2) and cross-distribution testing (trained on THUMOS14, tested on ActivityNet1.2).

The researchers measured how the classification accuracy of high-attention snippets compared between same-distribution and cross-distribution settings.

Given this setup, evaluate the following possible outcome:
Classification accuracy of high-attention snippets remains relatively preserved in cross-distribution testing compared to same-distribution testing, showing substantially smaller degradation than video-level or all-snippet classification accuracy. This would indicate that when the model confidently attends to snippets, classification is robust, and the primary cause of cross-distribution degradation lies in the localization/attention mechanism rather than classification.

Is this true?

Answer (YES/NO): YES